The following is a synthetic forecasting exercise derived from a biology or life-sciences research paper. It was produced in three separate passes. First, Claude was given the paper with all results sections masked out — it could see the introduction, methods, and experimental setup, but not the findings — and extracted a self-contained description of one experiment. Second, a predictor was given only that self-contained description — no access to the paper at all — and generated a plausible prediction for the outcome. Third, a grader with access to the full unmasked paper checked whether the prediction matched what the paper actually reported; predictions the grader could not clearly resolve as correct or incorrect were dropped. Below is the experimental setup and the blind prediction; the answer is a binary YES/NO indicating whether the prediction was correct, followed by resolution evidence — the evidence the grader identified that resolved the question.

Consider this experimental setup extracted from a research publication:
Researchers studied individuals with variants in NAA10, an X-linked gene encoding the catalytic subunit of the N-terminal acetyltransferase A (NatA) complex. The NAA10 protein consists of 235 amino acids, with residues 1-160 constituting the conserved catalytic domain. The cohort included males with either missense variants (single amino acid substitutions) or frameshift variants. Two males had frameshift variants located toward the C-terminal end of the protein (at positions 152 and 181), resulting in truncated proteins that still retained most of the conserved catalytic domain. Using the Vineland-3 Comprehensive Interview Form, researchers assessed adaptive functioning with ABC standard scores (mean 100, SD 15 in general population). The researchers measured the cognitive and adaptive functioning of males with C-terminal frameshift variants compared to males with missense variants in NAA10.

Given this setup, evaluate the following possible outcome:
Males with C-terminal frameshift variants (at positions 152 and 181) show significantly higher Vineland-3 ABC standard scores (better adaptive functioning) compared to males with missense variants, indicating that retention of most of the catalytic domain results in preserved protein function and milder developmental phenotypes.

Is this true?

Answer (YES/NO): YES